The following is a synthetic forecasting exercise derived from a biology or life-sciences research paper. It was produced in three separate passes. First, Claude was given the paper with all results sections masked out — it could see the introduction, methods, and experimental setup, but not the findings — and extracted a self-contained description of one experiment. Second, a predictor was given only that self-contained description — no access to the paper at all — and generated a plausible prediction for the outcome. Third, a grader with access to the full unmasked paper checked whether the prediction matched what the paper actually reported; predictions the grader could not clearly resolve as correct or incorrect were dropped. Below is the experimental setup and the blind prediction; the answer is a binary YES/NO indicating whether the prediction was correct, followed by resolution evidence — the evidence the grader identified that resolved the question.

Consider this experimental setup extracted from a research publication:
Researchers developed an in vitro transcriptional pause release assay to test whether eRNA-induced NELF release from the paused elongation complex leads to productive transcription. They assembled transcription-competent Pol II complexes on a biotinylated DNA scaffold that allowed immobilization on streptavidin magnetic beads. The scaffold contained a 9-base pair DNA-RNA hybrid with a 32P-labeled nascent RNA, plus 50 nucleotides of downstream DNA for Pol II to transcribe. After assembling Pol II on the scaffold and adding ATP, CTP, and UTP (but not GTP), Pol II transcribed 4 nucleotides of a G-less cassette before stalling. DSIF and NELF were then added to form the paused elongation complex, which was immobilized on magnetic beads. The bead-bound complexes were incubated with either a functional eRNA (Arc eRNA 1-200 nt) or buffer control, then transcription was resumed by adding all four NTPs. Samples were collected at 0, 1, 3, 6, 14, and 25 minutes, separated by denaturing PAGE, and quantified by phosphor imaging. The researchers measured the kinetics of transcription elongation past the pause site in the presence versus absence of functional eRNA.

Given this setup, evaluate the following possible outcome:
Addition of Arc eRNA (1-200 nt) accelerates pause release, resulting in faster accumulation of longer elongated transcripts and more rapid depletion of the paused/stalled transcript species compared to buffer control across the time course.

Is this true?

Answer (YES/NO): YES